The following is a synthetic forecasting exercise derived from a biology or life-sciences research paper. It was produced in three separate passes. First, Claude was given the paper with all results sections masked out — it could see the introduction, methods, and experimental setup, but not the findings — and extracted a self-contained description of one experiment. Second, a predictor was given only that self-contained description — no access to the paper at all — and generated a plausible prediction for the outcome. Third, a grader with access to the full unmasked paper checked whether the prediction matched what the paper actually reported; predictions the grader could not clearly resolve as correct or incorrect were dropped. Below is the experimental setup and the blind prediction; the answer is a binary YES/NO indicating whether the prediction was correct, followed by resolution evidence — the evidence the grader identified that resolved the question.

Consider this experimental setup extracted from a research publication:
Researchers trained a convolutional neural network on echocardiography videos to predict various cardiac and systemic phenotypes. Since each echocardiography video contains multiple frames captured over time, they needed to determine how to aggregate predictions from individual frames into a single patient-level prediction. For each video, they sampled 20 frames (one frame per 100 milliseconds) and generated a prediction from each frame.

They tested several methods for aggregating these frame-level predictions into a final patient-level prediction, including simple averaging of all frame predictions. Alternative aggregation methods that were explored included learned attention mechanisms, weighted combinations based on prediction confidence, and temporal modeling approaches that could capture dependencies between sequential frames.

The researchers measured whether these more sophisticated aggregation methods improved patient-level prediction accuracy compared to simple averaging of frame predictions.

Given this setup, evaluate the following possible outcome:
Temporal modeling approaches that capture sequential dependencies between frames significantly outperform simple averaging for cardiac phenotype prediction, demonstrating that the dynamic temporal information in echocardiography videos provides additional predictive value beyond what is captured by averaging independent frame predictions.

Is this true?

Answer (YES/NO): NO